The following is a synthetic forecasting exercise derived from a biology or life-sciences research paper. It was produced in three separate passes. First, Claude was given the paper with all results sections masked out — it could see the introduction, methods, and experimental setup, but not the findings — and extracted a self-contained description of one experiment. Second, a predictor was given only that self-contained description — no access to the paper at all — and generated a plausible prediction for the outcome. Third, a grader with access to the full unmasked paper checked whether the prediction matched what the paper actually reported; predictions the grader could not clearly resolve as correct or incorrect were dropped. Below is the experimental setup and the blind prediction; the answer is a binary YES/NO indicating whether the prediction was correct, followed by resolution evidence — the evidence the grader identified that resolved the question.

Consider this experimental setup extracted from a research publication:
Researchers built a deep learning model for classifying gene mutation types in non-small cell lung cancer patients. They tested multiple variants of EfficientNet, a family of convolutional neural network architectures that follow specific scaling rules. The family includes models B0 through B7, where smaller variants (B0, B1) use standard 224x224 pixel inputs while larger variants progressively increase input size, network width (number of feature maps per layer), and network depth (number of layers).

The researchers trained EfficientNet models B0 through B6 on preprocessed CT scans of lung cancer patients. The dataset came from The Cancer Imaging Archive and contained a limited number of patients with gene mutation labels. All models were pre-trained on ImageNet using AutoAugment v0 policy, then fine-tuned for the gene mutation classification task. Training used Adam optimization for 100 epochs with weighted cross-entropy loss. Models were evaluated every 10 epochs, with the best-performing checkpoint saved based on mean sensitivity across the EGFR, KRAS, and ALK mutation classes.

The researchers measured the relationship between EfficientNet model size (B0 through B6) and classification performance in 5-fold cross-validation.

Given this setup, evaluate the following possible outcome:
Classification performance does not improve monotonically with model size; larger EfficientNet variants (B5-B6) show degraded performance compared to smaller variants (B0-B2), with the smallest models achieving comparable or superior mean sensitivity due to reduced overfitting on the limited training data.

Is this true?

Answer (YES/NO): NO